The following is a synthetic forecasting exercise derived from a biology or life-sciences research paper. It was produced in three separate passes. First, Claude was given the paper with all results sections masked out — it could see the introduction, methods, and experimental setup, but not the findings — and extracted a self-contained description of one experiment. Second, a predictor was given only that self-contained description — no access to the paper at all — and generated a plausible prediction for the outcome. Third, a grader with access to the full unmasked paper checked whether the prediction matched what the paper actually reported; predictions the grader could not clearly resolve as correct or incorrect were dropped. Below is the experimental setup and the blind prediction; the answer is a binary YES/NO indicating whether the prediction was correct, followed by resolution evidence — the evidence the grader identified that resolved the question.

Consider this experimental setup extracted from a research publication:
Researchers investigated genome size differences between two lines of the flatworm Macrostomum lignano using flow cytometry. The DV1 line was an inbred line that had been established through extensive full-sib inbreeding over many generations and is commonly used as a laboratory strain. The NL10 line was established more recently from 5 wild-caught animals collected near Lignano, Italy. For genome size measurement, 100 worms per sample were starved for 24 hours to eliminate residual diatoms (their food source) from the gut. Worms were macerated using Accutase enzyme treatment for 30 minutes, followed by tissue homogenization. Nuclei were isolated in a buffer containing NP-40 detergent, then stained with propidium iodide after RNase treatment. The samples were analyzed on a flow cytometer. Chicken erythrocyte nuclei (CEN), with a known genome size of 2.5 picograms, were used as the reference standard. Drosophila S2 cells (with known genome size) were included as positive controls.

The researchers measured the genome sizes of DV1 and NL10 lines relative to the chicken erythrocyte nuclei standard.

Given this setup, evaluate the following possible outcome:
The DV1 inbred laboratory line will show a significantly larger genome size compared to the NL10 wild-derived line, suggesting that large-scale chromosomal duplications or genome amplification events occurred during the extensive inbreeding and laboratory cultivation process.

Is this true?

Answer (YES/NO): YES